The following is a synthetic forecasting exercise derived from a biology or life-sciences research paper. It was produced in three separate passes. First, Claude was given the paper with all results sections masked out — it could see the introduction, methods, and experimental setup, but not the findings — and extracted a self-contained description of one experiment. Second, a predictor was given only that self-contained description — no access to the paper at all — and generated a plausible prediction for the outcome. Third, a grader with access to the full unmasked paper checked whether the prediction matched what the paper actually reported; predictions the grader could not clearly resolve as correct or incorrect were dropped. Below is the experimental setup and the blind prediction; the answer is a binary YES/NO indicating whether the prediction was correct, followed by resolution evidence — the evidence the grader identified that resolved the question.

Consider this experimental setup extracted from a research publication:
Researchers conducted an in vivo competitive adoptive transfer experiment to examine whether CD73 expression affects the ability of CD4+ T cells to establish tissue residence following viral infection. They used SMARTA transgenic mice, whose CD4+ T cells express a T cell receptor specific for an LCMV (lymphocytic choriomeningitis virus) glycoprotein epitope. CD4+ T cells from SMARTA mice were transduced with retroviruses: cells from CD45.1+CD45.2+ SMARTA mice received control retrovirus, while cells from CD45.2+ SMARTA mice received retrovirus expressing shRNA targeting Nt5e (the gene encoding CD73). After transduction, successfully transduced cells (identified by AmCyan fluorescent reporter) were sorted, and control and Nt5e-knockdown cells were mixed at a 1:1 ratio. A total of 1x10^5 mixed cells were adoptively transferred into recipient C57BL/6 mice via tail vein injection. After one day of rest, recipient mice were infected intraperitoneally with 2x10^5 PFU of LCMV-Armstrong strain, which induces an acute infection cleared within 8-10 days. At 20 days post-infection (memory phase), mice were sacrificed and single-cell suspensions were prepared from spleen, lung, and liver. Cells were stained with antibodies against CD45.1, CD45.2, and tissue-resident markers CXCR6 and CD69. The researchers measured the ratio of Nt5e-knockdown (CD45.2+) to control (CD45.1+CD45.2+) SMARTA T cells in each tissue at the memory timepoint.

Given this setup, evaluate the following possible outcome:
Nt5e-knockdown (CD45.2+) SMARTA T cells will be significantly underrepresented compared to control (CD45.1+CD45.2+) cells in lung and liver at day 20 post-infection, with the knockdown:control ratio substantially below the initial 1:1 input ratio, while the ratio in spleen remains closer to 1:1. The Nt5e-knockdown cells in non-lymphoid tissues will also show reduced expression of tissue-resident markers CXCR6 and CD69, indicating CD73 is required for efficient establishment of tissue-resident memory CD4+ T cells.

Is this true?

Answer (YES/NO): NO